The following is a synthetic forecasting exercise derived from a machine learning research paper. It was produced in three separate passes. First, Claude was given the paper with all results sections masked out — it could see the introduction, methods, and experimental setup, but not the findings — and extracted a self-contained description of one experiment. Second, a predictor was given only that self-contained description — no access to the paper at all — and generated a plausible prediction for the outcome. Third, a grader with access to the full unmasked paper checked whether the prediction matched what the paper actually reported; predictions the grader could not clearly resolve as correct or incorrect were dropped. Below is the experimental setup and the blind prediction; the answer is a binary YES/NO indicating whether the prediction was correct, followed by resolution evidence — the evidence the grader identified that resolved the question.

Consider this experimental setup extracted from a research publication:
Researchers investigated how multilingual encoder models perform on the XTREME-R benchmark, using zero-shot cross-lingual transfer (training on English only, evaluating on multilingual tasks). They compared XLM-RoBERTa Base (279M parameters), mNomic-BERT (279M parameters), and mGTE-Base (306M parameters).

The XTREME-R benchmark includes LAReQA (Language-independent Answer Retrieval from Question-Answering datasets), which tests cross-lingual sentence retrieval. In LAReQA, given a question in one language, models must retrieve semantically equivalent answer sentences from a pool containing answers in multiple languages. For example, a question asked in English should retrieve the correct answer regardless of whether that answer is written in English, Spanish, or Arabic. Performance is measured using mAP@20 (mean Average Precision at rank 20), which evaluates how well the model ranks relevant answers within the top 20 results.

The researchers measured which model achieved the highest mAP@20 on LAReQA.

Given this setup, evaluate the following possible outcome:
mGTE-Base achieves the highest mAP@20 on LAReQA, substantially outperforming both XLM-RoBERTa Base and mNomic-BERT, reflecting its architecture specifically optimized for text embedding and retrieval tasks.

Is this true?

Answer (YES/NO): YES